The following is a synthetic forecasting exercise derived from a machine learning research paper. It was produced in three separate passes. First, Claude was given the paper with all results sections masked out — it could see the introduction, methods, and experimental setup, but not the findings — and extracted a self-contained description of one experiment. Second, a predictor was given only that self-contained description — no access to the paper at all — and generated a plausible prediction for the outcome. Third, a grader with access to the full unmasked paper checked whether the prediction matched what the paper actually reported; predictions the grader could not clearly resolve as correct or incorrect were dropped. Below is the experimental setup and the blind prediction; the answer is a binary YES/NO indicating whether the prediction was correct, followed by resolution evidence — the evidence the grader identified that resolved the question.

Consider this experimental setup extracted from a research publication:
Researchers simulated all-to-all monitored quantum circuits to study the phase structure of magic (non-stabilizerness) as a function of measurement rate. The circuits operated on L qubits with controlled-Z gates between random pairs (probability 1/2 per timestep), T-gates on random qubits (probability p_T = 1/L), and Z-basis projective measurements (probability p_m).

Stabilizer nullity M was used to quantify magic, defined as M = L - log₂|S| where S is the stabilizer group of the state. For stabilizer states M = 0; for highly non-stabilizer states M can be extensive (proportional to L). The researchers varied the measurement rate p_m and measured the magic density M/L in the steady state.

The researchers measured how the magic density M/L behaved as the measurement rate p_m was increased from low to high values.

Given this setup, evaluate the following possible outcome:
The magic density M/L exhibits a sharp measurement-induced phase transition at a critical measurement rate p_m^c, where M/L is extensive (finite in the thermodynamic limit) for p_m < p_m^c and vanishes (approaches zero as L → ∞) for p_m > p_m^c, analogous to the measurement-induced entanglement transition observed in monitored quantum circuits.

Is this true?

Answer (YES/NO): NO